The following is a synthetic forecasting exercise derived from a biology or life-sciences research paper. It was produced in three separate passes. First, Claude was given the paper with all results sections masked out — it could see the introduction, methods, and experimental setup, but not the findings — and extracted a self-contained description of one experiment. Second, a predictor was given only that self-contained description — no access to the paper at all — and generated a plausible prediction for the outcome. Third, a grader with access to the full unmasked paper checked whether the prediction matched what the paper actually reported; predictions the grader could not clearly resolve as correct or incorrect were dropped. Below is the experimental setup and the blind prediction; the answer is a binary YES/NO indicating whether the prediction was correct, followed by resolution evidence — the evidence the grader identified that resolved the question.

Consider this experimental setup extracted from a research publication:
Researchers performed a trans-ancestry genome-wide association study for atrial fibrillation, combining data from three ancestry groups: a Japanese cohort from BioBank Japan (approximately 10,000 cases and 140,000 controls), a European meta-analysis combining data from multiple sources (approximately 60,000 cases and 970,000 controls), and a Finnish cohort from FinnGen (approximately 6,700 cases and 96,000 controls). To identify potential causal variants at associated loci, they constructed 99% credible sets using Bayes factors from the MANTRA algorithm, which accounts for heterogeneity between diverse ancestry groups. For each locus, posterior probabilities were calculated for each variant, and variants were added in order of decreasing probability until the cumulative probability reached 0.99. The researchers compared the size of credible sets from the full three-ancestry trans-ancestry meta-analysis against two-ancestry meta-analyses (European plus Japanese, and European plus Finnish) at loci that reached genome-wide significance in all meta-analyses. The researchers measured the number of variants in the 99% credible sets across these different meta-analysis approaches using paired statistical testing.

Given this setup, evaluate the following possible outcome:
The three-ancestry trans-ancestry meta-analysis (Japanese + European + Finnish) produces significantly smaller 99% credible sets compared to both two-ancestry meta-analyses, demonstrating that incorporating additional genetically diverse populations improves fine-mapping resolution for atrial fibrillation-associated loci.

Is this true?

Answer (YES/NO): YES